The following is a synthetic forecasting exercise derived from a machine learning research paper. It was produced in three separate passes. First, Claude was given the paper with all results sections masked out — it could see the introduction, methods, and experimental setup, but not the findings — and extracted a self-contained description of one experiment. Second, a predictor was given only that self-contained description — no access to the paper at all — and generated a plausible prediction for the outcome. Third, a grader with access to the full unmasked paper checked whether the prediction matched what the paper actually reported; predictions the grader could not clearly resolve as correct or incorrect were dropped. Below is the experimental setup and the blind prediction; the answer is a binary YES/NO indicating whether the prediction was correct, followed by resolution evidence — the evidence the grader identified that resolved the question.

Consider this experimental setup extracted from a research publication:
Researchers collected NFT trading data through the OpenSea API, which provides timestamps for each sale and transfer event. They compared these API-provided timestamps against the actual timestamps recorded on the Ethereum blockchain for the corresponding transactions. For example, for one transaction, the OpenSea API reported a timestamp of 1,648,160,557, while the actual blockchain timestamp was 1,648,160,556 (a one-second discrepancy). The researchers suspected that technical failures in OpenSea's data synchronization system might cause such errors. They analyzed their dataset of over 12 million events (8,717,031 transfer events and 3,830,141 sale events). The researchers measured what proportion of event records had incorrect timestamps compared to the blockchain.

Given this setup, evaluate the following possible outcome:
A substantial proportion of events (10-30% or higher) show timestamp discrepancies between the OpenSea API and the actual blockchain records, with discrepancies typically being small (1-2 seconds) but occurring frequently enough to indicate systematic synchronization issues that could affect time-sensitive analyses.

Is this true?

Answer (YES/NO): NO